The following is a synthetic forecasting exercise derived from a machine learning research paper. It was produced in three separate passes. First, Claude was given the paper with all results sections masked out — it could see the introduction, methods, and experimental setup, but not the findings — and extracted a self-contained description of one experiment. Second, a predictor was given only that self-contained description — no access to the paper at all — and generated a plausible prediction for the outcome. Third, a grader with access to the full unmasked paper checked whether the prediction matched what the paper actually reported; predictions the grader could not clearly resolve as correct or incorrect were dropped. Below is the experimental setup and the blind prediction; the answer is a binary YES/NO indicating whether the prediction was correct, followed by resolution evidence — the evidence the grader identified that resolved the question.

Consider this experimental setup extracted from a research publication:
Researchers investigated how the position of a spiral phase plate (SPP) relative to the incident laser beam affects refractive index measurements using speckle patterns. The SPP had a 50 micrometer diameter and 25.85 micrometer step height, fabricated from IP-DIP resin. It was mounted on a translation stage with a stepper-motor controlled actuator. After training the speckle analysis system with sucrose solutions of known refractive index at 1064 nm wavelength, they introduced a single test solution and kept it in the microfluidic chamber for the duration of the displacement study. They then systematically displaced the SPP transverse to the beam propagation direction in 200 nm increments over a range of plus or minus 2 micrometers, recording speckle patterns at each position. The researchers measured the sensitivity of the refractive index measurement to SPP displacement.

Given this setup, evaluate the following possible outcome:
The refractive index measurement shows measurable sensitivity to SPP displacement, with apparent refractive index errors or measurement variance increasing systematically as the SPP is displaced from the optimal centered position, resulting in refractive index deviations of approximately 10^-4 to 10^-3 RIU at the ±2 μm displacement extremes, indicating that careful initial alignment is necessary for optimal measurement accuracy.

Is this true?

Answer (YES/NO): NO